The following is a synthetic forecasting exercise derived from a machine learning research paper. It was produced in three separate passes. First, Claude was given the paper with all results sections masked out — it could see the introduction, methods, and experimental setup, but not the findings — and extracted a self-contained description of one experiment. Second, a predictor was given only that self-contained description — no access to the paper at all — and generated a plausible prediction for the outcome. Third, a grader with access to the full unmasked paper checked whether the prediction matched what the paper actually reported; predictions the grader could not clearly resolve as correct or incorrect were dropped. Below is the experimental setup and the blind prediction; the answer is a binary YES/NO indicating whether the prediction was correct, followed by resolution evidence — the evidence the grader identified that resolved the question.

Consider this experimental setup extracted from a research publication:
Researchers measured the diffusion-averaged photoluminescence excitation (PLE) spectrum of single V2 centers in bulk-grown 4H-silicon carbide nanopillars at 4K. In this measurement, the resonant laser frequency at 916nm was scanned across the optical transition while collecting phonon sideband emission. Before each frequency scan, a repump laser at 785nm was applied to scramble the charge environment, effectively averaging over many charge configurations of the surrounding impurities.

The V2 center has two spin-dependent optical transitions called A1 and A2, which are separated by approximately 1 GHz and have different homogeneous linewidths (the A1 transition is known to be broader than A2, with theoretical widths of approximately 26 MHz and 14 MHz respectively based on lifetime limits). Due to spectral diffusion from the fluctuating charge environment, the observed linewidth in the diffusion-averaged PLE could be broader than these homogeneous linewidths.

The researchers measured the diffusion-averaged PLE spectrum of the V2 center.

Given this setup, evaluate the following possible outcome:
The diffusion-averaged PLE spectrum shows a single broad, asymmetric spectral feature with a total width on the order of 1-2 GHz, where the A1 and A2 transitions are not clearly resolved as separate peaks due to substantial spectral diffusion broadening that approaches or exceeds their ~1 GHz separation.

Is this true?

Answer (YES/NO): NO